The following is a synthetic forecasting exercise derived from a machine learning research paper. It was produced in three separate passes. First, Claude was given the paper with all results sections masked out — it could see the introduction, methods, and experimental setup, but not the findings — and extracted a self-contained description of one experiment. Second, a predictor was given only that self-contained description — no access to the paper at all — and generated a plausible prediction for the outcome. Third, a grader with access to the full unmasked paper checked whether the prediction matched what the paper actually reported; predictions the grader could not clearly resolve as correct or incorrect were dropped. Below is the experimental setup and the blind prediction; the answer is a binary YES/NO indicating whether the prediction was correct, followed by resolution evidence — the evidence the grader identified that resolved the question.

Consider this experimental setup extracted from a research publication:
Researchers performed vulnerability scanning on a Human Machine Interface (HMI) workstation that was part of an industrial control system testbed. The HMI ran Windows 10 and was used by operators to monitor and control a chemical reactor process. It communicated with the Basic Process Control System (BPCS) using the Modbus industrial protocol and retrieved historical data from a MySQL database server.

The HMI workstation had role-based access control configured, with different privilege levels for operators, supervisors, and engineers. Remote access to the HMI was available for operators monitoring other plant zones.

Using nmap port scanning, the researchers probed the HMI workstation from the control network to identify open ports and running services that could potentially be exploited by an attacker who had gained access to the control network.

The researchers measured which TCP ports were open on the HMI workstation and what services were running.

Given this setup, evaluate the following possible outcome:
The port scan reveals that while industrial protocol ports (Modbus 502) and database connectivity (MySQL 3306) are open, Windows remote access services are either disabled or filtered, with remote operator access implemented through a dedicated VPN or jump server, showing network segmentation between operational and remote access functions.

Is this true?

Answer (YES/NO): NO